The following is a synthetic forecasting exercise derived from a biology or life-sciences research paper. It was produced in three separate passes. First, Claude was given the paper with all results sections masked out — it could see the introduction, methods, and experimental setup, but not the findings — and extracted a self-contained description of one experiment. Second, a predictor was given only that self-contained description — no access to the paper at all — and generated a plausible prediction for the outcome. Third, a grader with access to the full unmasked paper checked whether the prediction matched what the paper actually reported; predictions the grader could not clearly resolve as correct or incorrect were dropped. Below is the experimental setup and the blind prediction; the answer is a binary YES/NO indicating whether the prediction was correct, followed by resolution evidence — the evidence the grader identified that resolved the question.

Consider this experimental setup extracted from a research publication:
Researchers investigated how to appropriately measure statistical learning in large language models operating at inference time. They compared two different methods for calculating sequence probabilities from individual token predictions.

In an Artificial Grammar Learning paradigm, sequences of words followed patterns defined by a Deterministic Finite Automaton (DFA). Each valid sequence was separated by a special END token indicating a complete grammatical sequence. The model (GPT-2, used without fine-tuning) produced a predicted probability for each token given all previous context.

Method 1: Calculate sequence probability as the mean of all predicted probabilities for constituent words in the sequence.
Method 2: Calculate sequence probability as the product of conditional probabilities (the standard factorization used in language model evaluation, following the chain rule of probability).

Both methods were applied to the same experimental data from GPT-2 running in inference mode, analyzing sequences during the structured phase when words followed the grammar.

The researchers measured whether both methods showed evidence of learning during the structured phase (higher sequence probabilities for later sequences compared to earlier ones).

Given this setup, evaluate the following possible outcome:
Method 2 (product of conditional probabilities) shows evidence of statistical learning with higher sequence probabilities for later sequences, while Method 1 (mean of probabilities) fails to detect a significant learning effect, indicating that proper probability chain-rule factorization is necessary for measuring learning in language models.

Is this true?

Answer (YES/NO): NO